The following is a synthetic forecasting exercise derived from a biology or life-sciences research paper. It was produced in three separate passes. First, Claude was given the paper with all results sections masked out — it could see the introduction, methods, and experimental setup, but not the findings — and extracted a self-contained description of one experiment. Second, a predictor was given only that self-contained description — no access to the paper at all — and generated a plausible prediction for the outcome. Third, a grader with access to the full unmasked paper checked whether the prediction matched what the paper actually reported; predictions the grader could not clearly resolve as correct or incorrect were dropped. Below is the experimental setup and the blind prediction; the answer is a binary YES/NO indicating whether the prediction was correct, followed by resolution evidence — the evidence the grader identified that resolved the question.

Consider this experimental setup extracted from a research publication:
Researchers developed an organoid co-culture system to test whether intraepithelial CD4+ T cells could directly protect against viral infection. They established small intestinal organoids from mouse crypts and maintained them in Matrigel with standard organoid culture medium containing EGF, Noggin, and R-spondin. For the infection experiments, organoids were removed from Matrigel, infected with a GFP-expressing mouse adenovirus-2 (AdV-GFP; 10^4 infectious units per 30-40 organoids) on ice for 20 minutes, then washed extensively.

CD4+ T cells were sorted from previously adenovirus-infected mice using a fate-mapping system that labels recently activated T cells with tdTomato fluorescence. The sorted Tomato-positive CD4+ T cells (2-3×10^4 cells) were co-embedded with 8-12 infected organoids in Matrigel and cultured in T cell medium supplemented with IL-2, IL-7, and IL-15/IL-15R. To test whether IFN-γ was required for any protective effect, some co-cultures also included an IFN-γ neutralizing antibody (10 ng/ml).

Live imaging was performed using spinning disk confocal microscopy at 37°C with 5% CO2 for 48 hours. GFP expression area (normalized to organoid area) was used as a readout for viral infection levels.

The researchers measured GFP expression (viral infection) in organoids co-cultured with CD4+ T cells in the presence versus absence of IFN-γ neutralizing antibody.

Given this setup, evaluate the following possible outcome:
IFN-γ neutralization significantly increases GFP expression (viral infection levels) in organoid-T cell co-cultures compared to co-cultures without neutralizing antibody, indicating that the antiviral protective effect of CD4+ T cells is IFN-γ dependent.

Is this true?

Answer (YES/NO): YES